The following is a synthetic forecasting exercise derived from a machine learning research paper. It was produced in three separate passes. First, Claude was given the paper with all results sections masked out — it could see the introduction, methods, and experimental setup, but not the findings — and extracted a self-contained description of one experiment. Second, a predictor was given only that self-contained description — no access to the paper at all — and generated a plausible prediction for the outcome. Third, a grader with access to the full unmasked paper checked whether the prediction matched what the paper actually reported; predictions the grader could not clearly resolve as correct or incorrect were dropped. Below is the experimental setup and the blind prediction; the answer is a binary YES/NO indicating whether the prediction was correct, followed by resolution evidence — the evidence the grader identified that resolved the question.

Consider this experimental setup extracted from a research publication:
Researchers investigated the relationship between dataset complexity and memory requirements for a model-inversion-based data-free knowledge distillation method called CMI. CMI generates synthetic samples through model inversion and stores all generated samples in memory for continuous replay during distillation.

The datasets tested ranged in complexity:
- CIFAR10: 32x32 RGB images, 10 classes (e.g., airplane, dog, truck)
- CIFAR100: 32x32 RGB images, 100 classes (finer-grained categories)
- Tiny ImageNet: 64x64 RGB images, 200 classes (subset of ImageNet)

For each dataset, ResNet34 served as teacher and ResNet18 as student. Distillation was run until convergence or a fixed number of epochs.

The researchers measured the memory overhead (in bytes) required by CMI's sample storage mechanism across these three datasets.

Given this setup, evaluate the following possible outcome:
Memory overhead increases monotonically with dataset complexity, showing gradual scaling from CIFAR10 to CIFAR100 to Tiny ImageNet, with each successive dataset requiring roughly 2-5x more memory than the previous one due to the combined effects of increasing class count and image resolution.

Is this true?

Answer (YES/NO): NO